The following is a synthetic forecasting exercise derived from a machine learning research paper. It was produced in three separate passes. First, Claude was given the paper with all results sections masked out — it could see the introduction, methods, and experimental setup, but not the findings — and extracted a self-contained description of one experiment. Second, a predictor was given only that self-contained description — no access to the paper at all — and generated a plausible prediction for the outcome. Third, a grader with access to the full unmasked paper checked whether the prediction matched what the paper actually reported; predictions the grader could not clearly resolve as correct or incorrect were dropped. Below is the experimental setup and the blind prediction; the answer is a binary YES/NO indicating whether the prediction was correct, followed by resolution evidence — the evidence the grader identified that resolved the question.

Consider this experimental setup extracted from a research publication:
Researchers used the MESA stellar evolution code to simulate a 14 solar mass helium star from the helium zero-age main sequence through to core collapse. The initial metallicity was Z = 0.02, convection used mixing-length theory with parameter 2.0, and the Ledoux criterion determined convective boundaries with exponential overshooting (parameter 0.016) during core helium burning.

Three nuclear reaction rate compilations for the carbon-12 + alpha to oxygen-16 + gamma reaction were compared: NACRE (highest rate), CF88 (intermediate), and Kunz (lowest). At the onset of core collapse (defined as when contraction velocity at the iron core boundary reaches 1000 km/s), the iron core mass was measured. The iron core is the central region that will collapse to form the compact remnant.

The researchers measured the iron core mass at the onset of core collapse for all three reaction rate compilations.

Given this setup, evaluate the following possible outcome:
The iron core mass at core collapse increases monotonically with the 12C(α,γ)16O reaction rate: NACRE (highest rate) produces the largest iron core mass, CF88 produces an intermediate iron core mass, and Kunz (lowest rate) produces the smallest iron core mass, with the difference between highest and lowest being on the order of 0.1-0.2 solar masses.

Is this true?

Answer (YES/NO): NO